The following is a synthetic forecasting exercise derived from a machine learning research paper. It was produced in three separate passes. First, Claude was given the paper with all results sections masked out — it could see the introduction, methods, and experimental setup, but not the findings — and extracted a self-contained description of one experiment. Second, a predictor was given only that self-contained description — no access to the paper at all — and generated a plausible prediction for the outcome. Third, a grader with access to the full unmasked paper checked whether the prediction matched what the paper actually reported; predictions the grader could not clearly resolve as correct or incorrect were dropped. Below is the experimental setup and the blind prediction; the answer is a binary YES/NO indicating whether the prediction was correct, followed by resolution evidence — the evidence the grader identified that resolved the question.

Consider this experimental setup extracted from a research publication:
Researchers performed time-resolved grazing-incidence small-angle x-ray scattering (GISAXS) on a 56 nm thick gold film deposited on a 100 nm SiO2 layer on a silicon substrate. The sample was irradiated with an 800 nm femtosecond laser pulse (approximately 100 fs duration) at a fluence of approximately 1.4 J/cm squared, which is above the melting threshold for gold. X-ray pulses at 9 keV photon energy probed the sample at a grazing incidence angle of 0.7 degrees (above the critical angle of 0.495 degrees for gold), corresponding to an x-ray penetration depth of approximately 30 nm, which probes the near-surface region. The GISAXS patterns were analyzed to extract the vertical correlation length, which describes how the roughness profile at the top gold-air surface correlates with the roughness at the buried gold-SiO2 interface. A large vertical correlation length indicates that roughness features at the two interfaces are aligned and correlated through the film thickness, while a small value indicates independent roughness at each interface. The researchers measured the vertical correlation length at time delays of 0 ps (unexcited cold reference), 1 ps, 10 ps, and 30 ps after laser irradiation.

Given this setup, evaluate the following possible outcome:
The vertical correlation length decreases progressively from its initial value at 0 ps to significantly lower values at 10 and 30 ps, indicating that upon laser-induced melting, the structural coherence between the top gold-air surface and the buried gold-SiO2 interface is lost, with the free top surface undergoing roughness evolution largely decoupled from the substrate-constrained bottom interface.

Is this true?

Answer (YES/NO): YES